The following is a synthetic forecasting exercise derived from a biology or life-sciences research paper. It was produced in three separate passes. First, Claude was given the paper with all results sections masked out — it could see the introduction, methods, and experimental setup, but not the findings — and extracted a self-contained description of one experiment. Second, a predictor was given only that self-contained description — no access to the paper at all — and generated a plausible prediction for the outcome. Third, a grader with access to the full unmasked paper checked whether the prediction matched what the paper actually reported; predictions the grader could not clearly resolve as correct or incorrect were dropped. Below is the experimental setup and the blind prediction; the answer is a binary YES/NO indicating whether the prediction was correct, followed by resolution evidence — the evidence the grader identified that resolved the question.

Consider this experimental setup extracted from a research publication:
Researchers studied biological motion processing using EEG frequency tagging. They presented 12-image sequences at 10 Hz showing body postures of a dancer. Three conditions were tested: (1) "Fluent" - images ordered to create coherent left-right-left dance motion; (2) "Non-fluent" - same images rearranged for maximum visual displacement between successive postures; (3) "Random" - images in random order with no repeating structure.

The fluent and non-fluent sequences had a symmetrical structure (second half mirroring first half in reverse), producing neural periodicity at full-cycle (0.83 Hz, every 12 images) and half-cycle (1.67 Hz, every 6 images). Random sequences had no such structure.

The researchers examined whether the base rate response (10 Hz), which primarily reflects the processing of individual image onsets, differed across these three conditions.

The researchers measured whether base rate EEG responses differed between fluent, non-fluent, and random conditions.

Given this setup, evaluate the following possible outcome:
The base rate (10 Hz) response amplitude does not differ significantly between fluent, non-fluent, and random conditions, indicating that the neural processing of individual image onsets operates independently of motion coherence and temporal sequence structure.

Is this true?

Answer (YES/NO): NO